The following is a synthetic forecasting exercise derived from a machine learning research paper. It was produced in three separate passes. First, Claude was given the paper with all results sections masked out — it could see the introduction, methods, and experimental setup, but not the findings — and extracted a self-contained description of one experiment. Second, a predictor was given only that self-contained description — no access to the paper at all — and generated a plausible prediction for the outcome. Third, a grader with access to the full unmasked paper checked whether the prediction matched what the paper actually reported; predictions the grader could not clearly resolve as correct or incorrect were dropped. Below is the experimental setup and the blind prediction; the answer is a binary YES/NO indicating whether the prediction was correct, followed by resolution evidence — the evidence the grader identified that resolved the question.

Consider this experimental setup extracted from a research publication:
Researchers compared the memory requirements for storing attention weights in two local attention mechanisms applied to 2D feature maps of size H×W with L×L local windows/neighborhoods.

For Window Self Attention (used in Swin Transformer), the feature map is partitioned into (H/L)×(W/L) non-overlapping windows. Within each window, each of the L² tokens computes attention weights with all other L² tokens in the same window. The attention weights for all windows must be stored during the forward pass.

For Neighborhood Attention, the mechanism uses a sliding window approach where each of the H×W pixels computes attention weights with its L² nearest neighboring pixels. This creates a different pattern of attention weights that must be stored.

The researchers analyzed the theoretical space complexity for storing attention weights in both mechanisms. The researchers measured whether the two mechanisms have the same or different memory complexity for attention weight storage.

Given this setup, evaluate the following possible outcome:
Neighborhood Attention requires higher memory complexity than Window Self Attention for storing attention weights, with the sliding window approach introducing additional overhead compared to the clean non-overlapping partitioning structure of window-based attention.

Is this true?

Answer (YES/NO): NO